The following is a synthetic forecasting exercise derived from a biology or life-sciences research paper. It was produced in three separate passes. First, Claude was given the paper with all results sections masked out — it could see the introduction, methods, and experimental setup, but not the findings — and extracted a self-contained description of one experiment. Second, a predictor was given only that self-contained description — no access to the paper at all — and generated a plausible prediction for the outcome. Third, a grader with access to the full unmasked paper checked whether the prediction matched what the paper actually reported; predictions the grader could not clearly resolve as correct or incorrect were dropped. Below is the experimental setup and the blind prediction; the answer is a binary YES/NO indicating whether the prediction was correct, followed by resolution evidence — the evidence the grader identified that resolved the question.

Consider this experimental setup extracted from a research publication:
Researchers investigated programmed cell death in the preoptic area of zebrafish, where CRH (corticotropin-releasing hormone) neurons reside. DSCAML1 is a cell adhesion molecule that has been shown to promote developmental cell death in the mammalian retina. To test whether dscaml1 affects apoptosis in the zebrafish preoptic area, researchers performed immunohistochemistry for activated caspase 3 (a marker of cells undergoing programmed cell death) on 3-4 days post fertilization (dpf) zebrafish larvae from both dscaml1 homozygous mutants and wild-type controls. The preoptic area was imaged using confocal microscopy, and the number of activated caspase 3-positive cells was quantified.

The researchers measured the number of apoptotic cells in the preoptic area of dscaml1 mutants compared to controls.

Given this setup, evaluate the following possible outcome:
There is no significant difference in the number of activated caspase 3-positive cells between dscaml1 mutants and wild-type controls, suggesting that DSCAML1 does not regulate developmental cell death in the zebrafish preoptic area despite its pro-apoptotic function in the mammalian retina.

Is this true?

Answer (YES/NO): NO